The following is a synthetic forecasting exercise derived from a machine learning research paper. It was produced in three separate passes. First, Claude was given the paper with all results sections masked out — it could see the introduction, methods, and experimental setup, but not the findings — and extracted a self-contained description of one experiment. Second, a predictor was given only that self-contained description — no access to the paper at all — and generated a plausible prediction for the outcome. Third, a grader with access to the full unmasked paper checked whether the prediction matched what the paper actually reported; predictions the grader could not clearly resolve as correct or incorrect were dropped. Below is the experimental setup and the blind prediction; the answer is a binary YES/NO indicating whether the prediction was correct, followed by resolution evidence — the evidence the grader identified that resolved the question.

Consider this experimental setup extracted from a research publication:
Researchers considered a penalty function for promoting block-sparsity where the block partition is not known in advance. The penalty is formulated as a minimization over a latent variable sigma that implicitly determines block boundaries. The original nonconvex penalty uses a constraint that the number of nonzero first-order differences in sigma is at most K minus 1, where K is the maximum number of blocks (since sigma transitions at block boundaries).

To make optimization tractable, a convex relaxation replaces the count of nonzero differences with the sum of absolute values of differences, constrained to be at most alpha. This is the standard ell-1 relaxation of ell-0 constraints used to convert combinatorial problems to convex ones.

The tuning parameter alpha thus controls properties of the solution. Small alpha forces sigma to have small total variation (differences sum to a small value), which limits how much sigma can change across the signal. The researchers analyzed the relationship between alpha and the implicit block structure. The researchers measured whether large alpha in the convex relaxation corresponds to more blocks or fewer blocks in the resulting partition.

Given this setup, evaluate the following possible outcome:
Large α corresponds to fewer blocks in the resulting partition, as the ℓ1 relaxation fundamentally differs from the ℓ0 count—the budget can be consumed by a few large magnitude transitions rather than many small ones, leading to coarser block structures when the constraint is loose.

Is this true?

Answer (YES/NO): NO